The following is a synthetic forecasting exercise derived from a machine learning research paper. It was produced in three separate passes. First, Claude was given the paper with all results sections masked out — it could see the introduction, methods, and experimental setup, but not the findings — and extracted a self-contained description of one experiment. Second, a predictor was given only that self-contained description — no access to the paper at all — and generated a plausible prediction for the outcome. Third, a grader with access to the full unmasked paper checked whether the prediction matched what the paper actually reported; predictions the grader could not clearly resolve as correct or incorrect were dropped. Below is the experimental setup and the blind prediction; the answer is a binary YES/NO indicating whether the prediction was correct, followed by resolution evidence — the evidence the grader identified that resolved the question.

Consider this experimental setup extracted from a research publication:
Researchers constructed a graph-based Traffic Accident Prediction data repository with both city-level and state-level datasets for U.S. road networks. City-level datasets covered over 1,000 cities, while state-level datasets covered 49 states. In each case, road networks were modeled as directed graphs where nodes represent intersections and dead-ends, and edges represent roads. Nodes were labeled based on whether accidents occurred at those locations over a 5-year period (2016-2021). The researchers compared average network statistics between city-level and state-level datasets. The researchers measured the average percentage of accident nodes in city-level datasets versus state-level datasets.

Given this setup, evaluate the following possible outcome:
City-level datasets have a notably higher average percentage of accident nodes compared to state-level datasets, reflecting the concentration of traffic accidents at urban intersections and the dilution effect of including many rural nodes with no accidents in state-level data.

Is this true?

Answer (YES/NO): YES